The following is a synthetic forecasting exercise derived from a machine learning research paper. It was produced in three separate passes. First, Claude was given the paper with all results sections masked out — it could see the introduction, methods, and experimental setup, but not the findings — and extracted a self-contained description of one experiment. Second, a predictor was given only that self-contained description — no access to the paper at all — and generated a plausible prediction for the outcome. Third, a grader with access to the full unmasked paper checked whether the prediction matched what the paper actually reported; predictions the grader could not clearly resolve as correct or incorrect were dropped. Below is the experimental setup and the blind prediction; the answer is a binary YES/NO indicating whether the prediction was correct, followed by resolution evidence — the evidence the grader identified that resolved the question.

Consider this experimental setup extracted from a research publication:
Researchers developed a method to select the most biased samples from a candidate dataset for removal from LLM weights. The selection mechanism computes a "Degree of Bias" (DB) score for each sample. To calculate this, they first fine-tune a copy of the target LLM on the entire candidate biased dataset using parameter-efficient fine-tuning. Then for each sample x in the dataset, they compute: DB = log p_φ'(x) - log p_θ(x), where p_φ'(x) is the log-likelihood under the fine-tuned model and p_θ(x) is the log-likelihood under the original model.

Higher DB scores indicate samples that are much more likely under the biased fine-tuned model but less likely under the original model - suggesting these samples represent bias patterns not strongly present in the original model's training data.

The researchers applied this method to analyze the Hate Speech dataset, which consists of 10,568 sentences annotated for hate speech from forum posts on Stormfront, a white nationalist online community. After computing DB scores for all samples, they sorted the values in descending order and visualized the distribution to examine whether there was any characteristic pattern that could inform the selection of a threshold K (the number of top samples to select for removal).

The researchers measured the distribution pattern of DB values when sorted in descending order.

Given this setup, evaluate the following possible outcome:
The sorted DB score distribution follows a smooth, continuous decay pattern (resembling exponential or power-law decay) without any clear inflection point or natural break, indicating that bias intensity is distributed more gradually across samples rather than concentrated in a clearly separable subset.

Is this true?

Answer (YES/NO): NO